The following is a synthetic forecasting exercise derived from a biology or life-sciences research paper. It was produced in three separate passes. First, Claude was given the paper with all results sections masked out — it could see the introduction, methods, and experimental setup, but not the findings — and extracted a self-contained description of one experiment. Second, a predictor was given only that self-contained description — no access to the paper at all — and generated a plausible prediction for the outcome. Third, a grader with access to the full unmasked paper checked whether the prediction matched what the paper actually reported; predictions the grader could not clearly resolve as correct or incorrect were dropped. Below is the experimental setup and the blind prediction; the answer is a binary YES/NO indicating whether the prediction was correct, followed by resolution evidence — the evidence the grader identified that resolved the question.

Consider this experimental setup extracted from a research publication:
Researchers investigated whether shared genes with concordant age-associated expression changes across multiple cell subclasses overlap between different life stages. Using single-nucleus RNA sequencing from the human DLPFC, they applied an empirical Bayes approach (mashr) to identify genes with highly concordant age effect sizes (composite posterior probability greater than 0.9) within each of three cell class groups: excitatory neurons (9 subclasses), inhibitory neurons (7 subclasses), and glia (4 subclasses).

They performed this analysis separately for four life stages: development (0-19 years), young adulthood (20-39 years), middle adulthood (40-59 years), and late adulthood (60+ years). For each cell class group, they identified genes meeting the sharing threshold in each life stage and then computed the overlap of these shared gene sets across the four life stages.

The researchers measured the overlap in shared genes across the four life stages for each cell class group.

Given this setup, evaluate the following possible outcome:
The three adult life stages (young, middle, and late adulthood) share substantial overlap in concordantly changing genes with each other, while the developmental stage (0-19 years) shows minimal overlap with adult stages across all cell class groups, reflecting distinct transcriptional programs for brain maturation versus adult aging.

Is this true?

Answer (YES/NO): NO